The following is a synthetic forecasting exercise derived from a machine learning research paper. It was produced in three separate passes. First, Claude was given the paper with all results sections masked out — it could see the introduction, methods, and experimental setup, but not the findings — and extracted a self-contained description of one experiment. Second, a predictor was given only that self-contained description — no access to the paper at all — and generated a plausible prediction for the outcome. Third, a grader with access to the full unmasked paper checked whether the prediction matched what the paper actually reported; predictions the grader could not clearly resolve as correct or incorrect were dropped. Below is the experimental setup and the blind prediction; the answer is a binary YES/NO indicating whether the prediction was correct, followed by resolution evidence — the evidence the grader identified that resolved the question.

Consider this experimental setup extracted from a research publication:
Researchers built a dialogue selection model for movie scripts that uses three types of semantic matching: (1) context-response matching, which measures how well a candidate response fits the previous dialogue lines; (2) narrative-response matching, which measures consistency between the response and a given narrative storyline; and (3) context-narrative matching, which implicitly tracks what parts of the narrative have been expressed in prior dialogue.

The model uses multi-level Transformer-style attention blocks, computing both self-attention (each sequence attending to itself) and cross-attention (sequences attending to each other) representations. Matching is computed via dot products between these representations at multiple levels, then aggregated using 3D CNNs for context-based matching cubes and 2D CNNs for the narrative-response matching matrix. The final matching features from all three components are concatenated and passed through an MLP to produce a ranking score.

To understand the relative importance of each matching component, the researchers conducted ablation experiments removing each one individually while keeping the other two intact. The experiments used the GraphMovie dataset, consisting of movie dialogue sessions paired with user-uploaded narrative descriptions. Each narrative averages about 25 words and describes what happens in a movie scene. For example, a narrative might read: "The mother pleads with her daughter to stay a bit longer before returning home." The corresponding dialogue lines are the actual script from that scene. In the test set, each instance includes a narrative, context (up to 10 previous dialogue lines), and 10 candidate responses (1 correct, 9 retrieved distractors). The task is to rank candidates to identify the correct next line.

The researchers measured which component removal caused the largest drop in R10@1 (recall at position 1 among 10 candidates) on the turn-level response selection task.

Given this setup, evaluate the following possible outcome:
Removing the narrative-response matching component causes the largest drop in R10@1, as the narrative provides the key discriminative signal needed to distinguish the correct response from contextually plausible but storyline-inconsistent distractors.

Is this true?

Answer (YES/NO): YES